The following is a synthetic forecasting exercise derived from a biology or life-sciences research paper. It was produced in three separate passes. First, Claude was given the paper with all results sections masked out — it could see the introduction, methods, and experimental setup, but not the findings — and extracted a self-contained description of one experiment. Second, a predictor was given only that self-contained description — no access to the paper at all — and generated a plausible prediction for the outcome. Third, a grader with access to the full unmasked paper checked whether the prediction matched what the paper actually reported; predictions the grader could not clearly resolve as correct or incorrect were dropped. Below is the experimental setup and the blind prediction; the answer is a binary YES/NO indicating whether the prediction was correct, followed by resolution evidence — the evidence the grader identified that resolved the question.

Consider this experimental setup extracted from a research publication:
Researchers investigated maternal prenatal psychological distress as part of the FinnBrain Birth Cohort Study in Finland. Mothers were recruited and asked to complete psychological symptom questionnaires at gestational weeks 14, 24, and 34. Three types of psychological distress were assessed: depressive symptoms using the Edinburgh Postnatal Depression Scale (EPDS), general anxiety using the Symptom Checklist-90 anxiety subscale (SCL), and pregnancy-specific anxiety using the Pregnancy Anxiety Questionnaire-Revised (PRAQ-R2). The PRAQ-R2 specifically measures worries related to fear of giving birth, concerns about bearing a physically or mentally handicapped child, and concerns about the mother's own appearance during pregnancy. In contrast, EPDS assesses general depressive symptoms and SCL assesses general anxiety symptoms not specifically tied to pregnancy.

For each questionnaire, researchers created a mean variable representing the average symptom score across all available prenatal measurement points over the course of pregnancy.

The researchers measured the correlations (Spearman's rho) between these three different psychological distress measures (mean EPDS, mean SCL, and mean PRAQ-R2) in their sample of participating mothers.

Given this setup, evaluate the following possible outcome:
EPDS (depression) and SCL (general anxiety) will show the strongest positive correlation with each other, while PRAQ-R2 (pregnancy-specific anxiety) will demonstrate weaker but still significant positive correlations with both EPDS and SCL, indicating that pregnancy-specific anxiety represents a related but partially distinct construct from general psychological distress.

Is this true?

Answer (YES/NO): YES